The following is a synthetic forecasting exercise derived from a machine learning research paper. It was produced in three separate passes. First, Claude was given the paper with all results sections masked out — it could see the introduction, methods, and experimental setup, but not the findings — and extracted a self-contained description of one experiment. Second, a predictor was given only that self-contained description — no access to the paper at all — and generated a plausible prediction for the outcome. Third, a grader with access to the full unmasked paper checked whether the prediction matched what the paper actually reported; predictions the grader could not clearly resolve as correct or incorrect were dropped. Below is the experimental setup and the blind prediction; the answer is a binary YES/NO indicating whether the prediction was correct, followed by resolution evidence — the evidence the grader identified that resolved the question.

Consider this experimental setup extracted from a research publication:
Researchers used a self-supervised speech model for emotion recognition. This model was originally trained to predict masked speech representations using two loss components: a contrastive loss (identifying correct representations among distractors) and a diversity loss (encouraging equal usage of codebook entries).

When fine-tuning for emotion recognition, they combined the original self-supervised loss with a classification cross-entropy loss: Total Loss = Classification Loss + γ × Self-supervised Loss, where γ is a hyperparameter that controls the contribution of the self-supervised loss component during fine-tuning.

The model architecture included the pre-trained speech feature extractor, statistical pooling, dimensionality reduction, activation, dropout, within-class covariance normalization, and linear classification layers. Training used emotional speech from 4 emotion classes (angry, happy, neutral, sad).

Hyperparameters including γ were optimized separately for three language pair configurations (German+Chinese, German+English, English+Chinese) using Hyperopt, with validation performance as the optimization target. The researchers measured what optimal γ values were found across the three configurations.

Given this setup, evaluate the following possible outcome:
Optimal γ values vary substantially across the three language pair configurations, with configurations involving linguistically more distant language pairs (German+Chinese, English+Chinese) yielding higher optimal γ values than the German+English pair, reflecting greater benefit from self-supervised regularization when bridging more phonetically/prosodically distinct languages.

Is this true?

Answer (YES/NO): NO